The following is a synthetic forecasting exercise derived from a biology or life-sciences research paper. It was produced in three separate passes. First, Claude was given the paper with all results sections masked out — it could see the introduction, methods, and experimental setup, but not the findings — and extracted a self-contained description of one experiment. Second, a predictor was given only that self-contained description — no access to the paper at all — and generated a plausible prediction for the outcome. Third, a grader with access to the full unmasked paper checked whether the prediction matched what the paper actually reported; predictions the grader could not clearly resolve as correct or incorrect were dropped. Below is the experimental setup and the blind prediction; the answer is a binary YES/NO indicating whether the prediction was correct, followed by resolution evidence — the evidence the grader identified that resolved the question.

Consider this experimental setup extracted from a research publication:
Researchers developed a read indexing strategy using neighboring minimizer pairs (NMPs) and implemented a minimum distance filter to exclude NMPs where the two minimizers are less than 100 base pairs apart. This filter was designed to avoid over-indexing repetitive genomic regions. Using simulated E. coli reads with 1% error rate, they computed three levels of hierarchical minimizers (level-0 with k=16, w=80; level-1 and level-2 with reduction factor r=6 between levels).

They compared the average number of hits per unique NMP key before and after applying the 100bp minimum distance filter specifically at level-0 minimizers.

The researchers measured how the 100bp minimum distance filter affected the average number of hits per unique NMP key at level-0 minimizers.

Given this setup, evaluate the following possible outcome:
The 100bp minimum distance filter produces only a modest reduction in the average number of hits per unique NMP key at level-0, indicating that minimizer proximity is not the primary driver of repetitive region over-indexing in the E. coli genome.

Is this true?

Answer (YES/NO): NO